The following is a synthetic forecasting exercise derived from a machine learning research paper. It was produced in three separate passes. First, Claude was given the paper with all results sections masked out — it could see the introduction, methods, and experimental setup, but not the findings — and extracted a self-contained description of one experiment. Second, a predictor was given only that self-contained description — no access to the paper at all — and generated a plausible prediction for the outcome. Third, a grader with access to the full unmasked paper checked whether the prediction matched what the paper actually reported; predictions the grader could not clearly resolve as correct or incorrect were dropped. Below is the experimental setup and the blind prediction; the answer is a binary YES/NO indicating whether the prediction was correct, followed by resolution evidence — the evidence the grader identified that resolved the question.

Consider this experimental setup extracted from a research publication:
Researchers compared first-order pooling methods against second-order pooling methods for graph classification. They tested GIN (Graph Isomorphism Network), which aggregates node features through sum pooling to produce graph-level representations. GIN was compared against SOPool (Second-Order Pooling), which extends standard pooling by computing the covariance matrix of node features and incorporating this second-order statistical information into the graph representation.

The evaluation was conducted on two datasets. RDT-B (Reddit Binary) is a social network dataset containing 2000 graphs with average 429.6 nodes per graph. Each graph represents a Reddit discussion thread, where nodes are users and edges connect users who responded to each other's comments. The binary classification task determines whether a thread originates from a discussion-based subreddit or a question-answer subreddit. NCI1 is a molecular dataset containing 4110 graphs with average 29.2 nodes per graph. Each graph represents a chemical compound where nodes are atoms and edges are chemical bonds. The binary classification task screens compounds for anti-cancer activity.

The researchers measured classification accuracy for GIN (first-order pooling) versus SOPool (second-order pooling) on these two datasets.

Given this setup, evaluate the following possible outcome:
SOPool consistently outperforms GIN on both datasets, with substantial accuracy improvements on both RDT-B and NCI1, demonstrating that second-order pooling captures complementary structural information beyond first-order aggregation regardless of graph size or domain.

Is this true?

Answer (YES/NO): NO